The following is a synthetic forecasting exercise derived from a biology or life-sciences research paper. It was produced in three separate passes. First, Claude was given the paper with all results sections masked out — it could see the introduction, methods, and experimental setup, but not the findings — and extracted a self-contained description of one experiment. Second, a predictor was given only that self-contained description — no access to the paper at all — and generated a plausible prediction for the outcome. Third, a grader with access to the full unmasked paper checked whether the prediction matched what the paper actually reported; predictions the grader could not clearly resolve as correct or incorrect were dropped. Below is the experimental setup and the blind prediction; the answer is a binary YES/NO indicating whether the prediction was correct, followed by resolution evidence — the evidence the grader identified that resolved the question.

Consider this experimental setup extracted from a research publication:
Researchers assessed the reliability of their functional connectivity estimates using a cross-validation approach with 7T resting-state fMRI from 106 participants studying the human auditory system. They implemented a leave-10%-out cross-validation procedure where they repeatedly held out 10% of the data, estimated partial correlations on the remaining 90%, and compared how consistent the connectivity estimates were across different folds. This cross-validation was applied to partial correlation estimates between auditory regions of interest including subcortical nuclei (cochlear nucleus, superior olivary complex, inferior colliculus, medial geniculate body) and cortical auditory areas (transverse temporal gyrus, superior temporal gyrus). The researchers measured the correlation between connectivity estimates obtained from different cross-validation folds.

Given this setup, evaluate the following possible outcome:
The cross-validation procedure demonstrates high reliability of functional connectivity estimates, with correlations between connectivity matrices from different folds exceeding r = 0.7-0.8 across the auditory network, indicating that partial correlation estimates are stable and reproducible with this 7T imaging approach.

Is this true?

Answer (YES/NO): YES